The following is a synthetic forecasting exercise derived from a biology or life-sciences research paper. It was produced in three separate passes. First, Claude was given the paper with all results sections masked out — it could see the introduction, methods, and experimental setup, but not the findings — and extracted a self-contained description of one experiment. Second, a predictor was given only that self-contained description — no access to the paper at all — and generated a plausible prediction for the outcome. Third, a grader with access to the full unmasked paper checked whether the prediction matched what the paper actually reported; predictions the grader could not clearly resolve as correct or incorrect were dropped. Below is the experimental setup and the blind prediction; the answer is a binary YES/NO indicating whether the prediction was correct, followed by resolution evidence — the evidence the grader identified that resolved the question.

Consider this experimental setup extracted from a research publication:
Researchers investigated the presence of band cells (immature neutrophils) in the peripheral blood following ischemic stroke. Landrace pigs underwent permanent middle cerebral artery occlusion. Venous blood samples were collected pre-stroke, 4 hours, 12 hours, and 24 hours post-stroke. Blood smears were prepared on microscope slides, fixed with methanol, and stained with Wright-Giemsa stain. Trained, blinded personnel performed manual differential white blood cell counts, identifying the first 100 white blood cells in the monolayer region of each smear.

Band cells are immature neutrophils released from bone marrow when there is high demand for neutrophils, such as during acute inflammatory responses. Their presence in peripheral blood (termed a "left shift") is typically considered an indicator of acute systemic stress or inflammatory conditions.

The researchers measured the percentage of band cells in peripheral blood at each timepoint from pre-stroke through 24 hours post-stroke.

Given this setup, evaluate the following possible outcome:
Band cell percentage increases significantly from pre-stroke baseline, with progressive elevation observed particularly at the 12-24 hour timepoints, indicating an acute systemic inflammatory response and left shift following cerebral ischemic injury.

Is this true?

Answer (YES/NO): NO